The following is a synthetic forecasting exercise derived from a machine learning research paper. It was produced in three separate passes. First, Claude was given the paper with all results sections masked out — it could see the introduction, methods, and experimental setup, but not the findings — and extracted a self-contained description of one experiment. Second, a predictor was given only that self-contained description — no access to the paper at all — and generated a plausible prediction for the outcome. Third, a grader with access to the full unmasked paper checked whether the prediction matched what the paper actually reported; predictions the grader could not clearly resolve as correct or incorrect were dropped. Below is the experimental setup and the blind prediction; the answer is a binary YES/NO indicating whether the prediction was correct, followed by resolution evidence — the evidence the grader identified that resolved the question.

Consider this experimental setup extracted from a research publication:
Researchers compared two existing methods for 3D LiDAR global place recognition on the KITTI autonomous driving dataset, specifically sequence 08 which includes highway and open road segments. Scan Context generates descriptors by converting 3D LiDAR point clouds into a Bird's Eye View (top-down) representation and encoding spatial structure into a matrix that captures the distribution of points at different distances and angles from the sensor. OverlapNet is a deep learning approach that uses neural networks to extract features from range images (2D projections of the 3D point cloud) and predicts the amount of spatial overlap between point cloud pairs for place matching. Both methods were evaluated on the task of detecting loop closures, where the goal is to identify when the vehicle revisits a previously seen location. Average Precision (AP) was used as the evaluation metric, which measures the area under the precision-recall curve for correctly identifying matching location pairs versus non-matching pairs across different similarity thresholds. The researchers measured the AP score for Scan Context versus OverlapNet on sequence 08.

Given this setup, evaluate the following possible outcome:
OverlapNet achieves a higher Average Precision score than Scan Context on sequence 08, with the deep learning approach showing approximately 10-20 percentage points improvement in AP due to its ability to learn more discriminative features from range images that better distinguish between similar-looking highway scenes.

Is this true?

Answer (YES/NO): NO